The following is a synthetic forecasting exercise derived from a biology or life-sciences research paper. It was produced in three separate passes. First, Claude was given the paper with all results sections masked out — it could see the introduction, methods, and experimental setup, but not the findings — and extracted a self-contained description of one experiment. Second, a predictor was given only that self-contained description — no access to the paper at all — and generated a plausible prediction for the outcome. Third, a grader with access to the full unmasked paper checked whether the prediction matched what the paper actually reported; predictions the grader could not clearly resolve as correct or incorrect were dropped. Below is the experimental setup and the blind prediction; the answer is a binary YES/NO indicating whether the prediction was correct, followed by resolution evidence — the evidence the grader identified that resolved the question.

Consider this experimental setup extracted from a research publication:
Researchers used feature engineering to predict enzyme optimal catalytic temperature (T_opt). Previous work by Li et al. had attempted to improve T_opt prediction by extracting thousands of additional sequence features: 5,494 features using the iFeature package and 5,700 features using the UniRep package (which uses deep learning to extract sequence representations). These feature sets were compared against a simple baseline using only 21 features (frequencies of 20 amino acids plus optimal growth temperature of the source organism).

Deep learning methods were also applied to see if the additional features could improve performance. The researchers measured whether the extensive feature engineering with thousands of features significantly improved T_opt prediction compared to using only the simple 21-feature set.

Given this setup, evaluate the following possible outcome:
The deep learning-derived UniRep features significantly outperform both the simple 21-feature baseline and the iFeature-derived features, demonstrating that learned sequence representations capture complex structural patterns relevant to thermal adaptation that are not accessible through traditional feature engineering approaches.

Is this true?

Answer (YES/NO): NO